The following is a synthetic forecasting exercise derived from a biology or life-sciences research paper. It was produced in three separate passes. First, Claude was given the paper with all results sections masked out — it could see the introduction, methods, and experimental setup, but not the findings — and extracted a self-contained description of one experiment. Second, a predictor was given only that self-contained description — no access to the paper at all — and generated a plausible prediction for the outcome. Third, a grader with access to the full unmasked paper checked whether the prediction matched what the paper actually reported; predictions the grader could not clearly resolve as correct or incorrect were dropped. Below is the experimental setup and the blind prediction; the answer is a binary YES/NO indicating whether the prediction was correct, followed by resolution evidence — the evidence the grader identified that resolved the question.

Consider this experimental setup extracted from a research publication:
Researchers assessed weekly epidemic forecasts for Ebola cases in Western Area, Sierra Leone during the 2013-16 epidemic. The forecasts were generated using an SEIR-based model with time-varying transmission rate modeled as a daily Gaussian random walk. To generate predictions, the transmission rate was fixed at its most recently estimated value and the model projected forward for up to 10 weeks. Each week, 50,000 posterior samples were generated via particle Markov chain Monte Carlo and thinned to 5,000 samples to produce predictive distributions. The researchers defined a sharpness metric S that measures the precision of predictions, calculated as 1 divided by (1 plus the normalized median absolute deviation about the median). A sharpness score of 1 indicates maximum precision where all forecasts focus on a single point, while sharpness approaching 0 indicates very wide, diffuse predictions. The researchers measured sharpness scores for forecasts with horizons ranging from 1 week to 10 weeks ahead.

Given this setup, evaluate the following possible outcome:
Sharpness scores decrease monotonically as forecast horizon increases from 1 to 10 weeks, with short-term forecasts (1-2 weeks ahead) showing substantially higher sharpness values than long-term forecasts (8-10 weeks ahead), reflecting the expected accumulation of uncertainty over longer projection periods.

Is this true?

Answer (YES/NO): YES